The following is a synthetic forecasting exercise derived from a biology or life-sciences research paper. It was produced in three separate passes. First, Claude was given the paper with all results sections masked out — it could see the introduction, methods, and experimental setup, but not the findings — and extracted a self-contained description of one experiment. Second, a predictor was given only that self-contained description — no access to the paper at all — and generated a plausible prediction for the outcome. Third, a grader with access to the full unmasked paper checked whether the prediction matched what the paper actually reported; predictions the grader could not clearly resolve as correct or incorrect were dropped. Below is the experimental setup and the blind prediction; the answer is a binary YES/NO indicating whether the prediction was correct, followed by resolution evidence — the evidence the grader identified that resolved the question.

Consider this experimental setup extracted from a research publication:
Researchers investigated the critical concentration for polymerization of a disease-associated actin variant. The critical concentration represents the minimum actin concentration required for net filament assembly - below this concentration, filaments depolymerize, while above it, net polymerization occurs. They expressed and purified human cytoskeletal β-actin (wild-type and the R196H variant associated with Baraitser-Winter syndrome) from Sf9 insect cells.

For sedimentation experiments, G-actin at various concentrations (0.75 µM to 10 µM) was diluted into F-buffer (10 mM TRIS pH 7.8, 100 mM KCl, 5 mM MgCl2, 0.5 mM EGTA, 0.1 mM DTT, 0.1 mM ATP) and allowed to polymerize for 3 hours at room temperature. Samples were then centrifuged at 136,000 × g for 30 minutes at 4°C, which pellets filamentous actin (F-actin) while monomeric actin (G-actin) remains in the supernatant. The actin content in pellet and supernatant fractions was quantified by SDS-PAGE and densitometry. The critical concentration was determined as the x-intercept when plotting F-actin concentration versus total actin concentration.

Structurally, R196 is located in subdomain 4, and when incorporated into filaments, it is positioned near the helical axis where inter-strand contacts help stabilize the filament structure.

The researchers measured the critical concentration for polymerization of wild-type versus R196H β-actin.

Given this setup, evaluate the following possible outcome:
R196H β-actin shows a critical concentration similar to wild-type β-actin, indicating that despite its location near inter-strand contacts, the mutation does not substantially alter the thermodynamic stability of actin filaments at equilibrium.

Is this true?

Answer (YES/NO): NO